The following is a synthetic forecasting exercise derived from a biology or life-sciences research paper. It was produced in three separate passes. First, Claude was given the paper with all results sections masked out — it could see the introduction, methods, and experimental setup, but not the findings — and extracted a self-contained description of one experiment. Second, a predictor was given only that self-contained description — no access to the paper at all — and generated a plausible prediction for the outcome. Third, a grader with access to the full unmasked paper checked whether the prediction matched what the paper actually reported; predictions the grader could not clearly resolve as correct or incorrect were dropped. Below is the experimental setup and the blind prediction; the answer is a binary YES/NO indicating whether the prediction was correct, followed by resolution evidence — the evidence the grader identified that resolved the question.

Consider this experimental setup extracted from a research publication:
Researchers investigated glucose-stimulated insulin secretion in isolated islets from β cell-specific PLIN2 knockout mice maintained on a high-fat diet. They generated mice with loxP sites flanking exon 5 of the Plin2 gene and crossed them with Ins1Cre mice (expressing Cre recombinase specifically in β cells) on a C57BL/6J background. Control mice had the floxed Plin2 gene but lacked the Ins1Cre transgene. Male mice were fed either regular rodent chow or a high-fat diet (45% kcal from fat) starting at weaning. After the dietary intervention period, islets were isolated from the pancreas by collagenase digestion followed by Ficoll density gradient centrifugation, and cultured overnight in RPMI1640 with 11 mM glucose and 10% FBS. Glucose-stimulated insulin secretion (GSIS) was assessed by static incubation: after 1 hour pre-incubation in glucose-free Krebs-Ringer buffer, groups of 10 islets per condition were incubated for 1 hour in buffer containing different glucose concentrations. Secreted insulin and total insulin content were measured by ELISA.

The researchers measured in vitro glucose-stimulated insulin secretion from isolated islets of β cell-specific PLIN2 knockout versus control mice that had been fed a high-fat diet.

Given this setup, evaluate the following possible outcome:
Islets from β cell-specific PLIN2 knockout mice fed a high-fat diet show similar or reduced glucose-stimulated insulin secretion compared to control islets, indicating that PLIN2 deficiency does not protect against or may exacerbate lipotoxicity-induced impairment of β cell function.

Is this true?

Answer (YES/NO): YES